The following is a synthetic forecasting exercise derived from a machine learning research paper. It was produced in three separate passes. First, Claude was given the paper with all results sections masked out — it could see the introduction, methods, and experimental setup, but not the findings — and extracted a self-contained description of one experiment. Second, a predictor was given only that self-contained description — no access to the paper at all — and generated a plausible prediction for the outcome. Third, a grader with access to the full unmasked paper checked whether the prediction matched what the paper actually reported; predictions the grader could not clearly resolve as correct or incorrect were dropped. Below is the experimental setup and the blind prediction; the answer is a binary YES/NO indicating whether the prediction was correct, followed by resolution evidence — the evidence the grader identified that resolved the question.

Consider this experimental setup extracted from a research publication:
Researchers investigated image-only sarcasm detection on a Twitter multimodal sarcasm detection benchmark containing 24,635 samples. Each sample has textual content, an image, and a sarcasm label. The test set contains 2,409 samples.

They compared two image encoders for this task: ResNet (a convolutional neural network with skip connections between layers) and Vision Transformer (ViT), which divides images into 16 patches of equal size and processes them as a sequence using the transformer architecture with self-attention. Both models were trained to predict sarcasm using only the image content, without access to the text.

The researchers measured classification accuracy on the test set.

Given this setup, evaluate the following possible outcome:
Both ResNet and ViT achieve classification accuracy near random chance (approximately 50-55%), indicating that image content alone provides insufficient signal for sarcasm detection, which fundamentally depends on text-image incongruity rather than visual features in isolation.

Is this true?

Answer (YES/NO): NO